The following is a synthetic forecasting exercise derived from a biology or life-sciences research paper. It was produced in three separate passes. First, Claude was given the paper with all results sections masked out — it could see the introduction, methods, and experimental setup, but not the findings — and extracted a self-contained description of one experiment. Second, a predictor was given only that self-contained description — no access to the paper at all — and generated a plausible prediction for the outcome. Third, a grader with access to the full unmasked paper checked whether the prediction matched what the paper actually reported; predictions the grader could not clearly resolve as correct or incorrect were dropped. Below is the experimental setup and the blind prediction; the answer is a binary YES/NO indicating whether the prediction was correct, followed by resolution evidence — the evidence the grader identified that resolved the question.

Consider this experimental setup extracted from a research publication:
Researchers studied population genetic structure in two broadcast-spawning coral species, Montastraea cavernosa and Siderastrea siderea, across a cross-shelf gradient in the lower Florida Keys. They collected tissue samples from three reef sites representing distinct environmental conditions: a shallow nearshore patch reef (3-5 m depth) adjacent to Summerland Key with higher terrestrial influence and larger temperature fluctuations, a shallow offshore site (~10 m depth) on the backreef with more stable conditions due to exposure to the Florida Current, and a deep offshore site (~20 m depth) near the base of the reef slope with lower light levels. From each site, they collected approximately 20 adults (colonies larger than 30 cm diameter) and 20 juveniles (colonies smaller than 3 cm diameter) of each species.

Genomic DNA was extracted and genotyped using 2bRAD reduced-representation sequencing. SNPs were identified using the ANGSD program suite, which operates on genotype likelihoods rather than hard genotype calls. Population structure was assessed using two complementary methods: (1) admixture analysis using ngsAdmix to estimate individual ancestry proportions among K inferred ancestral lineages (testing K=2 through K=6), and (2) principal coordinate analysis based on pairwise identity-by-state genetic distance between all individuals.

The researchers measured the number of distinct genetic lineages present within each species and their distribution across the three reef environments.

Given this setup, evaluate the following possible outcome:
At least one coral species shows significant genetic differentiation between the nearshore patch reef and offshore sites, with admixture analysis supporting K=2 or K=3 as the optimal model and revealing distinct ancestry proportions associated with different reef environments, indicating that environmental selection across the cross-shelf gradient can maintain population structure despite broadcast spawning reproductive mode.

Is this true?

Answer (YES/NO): NO